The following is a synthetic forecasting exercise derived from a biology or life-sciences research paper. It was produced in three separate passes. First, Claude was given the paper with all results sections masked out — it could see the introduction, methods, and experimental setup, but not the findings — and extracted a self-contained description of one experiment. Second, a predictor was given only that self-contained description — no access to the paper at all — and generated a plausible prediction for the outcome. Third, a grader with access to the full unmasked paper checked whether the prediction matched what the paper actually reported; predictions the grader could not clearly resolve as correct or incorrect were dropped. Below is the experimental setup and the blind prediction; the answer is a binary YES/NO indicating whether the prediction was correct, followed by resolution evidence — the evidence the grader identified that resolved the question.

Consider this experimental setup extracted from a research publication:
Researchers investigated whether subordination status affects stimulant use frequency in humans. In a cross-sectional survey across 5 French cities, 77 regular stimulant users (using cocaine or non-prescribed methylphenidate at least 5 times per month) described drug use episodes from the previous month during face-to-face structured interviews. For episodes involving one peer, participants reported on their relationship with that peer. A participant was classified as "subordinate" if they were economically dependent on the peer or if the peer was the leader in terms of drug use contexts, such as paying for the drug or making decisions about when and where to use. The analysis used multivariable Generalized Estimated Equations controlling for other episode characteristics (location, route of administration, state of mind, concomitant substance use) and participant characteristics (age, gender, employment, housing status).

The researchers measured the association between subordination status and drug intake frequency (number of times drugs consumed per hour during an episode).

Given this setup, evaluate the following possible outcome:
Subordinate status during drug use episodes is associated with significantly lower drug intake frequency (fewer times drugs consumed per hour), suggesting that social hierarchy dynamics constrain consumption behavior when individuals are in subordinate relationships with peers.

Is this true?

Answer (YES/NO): NO